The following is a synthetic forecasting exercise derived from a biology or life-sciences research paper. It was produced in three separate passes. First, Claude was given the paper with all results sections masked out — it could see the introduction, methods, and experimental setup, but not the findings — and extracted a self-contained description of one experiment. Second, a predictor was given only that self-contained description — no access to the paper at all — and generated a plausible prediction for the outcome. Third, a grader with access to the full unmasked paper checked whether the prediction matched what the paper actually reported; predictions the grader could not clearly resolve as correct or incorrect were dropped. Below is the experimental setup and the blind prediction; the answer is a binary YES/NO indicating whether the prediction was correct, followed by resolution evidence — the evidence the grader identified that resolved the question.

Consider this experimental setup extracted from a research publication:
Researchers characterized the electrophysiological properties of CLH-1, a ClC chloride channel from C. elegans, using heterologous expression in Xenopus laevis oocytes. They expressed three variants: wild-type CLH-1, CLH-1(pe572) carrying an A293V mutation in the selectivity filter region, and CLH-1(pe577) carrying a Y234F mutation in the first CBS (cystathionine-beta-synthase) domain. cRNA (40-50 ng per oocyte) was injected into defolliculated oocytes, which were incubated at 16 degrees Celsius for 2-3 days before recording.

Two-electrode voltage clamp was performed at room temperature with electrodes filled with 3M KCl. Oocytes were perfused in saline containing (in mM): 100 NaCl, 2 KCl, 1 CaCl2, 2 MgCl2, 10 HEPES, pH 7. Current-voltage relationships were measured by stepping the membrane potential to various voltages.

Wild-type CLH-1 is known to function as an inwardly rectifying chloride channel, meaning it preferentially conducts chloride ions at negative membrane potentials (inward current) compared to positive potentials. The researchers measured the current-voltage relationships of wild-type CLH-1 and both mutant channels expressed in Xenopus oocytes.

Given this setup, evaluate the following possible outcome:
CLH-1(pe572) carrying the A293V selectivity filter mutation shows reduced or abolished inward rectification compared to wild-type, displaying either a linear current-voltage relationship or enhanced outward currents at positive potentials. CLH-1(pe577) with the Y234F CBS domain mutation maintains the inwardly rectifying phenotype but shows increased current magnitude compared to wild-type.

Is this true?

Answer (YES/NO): NO